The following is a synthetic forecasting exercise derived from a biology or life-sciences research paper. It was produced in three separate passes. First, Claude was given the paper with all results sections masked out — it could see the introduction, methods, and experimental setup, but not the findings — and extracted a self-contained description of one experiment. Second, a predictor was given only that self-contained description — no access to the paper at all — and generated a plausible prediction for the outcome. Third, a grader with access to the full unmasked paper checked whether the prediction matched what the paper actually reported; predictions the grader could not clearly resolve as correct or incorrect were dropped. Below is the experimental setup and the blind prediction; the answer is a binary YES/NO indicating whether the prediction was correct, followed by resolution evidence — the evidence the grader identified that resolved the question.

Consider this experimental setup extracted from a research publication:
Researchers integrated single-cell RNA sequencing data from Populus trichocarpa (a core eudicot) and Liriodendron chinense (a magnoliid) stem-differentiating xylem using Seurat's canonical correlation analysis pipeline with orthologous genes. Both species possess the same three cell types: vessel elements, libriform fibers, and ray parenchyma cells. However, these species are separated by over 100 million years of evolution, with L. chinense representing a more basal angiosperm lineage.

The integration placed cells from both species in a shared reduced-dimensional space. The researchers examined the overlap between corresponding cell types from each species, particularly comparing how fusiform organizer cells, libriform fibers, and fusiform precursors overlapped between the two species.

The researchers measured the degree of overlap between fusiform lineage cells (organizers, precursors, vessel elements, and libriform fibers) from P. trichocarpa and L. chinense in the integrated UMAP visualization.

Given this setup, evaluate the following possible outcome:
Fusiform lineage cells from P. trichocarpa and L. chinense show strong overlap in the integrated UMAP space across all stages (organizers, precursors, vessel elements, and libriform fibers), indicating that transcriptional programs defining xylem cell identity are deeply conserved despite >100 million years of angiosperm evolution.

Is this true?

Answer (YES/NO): NO